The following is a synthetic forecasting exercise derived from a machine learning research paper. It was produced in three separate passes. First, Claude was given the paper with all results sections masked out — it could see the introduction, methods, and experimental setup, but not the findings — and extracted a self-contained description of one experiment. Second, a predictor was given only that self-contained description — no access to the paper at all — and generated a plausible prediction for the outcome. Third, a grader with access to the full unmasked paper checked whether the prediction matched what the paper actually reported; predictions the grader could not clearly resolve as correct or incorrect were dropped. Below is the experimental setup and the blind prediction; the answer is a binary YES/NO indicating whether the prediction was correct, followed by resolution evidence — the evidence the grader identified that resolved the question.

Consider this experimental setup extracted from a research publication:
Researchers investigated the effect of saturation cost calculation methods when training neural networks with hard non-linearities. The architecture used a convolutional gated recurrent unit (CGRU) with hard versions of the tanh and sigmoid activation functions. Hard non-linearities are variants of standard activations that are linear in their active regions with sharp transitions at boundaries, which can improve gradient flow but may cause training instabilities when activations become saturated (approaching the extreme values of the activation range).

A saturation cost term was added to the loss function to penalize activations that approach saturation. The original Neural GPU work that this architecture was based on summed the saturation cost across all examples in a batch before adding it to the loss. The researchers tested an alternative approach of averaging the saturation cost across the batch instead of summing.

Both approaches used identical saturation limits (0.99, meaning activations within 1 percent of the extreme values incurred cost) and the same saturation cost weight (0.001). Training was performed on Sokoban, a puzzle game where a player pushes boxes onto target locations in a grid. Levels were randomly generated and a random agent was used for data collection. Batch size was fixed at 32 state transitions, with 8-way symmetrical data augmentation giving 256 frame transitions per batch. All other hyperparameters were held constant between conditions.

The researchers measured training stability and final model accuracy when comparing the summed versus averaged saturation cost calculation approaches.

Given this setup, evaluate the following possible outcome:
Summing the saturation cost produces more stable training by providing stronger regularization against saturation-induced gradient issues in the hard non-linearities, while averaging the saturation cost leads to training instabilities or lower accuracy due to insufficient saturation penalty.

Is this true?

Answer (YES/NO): NO